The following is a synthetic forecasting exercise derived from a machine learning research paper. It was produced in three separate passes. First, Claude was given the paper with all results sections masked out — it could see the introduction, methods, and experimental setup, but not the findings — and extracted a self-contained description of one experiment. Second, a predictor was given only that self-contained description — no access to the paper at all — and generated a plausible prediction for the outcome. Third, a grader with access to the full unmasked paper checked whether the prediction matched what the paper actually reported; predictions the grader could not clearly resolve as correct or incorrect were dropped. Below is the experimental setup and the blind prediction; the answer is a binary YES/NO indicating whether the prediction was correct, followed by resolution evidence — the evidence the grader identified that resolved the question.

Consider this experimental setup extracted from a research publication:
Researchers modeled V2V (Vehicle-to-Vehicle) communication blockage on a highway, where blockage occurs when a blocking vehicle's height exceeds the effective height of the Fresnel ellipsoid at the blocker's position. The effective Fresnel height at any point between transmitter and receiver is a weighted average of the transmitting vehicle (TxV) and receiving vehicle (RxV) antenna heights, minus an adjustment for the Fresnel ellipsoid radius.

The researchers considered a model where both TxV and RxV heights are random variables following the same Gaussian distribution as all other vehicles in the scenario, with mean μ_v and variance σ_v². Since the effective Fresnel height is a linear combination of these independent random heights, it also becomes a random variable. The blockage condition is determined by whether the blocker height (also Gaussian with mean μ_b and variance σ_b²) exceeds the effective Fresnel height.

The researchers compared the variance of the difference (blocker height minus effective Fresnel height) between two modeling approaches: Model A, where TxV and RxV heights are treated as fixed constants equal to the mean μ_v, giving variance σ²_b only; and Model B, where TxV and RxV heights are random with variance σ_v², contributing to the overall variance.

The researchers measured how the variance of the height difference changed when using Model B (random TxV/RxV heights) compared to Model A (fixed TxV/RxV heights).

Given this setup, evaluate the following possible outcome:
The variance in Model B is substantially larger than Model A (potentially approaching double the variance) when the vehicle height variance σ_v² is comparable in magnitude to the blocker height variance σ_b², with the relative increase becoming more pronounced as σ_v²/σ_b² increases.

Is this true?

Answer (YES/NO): YES